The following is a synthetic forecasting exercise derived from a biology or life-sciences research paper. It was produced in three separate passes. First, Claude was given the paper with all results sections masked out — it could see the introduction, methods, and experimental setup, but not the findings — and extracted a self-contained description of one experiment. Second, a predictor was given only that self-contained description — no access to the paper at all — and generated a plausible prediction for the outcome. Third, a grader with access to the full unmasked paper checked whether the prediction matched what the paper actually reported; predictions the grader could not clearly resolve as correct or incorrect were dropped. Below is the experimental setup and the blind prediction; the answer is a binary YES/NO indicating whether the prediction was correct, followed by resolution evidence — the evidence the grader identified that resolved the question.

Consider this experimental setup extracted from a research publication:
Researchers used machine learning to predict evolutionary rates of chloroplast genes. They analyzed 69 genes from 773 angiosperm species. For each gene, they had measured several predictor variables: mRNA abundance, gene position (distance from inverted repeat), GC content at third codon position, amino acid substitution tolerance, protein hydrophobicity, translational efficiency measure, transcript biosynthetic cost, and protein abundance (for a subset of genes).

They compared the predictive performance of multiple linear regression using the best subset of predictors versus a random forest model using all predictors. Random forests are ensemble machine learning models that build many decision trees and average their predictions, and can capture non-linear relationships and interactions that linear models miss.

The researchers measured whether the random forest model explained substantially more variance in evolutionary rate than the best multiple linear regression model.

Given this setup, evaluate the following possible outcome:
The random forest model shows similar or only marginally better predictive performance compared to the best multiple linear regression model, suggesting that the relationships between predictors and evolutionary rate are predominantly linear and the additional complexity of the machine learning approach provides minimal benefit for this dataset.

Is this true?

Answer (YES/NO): YES